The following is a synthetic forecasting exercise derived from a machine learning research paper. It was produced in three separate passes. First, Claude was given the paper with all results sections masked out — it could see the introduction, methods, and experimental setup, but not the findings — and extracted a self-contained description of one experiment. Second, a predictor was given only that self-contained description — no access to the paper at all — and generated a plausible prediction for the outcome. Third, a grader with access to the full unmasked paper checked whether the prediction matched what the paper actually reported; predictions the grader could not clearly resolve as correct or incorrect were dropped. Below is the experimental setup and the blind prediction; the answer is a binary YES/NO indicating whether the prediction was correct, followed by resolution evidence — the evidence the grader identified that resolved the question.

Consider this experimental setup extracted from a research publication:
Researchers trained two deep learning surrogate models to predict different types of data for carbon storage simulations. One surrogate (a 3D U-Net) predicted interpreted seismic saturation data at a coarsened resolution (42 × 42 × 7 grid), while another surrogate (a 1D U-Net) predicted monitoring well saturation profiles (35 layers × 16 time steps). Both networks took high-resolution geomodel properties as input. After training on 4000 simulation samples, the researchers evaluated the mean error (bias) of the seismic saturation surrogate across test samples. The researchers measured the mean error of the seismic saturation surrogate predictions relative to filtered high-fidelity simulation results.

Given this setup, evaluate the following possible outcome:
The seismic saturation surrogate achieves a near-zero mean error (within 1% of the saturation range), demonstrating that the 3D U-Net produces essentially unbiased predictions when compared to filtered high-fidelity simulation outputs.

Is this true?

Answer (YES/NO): YES